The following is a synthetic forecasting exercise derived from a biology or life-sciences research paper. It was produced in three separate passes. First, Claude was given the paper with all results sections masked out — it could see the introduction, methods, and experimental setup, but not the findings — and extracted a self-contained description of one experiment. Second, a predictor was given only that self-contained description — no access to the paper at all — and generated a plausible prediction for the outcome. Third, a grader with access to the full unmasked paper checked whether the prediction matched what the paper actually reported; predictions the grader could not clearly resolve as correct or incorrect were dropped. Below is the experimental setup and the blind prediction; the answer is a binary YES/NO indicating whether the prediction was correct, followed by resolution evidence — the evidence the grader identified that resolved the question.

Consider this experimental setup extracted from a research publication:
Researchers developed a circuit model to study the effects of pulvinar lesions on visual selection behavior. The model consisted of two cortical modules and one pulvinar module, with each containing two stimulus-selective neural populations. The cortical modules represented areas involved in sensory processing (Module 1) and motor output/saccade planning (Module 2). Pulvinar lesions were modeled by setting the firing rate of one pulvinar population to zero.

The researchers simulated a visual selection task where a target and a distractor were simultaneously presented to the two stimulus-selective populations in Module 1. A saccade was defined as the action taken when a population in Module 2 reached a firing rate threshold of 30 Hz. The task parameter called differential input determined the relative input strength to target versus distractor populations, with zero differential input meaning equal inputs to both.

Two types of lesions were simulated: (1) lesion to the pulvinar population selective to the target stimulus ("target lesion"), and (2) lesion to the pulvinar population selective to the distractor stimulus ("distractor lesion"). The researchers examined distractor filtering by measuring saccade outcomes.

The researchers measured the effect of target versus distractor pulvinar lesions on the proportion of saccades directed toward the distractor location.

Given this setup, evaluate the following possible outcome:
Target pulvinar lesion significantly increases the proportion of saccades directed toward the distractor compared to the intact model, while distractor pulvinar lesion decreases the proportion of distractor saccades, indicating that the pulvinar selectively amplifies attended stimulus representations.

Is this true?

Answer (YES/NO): YES